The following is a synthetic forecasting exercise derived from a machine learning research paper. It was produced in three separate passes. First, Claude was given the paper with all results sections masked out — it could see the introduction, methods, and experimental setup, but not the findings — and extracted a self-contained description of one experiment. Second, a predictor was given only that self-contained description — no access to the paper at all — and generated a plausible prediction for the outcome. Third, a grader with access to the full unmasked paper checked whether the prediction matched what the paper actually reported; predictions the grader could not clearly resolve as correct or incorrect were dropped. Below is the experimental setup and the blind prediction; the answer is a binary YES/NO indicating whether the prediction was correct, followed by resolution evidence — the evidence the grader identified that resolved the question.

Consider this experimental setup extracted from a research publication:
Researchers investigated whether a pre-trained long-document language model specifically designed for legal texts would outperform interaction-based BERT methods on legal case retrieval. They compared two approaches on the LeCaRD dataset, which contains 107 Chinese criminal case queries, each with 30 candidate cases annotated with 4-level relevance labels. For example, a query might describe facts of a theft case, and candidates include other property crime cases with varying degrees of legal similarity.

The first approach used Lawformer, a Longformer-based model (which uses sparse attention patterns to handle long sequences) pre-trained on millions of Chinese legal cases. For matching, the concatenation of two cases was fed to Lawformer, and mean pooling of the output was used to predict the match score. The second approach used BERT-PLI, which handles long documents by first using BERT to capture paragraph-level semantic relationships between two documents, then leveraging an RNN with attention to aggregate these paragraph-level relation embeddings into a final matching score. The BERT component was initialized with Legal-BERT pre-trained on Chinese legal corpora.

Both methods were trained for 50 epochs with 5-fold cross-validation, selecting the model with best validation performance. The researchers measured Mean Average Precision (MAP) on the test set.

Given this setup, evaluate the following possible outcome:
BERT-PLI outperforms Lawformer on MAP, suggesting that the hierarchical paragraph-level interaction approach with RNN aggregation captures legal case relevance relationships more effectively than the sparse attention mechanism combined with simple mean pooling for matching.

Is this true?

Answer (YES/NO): YES